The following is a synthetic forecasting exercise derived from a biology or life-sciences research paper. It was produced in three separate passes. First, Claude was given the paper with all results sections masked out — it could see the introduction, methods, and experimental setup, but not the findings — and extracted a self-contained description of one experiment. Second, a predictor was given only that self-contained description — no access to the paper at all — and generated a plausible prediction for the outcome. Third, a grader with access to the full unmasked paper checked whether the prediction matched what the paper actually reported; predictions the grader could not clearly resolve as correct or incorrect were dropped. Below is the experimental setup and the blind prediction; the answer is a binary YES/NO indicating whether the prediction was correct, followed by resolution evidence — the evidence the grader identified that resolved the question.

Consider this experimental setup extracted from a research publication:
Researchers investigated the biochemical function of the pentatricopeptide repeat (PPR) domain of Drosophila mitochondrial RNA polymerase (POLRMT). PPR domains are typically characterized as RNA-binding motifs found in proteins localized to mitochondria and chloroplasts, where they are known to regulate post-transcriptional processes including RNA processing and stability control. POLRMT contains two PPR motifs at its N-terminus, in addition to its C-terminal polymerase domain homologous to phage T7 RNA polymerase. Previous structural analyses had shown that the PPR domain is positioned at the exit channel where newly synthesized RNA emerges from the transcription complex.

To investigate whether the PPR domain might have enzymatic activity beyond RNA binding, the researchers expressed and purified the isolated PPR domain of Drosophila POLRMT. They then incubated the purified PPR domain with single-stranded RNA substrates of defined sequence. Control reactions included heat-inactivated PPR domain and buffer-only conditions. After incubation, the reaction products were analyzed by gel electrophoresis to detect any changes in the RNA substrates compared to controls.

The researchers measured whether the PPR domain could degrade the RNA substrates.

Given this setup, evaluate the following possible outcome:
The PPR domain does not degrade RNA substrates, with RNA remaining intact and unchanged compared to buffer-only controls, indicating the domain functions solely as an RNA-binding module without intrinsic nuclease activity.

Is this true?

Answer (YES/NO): NO